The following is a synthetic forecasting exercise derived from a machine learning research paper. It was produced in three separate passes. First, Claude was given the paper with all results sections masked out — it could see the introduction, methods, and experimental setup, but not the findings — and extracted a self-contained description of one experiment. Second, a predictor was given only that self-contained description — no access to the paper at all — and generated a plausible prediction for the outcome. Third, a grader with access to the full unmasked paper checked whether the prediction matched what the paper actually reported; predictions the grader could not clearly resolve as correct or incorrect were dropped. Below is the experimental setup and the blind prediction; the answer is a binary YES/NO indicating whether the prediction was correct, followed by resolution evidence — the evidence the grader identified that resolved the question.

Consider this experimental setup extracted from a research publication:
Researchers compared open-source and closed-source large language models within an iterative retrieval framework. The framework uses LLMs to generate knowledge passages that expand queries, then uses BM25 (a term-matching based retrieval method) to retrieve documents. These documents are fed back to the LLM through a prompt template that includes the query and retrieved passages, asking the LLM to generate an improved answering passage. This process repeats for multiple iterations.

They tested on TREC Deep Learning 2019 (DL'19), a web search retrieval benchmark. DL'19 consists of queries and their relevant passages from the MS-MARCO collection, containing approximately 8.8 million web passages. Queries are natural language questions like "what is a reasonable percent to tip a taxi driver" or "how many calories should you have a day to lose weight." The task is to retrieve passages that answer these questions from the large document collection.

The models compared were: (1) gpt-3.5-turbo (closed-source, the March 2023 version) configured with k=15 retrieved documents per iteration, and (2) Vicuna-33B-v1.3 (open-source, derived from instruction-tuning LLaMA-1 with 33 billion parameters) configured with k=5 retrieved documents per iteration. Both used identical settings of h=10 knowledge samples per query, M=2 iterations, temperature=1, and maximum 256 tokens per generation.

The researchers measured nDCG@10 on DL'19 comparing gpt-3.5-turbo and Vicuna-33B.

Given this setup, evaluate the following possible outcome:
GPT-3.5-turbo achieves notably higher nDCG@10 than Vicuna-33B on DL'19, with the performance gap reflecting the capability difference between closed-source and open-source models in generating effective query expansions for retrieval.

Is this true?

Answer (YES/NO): NO